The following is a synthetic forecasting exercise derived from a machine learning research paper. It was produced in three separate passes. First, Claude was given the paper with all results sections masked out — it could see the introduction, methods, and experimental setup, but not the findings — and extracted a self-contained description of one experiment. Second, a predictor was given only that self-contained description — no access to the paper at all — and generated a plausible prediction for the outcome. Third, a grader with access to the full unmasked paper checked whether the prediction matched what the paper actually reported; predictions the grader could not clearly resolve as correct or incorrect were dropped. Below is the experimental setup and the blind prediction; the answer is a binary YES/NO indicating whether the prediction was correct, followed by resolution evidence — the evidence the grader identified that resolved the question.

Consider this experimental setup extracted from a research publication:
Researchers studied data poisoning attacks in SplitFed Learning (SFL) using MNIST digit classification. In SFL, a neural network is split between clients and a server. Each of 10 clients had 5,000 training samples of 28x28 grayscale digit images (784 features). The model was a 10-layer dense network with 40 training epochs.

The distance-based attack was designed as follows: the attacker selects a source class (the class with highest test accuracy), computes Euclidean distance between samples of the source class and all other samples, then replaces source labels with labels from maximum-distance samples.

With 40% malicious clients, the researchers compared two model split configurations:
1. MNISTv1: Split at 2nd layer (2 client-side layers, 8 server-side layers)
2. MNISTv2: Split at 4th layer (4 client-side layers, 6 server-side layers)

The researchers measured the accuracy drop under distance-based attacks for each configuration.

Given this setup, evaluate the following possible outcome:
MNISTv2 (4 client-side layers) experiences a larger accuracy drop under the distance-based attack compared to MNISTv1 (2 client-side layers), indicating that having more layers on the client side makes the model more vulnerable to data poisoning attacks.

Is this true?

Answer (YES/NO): YES